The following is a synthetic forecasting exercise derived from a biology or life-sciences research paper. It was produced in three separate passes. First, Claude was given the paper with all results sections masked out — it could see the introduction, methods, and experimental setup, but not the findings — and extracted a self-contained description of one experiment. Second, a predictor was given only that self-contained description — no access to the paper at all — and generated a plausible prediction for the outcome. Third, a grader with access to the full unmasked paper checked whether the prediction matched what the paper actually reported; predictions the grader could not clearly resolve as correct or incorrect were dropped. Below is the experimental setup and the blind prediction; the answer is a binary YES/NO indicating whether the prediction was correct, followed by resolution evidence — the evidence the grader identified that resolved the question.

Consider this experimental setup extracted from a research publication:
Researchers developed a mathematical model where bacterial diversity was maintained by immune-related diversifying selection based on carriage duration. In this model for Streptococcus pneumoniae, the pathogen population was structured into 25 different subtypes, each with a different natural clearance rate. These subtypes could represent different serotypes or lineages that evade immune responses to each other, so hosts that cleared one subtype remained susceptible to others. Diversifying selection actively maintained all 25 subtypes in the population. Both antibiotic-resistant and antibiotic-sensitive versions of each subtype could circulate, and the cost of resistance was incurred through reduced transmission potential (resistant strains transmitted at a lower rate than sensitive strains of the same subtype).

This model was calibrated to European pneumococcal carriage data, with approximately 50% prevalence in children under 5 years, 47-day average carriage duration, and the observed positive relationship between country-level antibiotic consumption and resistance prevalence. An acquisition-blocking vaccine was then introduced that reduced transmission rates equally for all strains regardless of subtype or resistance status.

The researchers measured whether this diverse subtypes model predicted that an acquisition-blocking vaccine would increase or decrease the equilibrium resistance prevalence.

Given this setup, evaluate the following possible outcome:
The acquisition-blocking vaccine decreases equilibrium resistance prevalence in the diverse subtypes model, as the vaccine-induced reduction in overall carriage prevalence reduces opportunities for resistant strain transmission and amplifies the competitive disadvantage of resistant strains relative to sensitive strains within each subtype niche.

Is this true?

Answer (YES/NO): YES